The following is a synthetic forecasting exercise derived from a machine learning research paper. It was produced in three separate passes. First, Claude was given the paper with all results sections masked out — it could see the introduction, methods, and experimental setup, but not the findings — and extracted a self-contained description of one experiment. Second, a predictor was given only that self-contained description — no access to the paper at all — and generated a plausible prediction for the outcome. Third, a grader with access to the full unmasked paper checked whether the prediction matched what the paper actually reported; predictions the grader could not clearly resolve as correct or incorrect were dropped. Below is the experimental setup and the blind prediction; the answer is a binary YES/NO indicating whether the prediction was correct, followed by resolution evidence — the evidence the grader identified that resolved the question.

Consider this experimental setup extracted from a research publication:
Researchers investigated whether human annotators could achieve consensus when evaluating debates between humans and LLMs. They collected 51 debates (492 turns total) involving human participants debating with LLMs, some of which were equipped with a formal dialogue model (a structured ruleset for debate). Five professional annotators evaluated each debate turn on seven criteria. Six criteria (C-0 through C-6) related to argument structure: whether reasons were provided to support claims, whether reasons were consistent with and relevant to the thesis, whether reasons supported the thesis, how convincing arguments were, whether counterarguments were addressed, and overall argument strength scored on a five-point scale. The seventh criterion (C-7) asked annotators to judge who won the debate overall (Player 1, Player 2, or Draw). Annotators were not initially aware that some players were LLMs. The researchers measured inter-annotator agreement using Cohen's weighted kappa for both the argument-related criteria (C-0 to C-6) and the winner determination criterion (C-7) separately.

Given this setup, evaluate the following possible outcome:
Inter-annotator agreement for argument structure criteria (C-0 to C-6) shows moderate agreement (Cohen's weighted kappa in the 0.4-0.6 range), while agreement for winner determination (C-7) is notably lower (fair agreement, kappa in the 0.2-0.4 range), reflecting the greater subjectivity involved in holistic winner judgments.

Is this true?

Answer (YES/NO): NO